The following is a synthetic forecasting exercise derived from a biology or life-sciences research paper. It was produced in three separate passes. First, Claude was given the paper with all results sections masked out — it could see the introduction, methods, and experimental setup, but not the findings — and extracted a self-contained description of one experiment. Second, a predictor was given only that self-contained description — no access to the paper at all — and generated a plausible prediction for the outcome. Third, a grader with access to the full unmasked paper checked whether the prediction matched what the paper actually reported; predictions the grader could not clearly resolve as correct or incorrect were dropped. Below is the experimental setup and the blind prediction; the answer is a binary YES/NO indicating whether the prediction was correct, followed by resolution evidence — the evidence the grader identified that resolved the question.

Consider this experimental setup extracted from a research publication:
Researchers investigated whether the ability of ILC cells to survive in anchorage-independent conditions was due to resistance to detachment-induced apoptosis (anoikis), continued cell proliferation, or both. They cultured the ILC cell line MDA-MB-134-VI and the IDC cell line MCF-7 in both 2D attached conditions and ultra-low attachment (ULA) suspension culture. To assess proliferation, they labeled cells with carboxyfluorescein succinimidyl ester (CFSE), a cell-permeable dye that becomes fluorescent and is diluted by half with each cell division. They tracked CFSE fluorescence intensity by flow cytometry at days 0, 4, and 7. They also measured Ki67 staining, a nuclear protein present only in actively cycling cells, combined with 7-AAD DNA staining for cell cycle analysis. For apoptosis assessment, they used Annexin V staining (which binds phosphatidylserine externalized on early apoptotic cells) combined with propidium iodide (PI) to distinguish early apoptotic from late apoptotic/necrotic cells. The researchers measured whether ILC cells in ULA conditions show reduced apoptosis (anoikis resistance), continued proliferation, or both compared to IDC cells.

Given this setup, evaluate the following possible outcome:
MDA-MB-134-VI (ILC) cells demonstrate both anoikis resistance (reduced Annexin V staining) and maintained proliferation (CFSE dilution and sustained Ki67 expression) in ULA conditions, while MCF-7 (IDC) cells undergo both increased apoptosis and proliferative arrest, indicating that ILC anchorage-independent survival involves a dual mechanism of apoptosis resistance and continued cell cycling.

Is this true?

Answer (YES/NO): YES